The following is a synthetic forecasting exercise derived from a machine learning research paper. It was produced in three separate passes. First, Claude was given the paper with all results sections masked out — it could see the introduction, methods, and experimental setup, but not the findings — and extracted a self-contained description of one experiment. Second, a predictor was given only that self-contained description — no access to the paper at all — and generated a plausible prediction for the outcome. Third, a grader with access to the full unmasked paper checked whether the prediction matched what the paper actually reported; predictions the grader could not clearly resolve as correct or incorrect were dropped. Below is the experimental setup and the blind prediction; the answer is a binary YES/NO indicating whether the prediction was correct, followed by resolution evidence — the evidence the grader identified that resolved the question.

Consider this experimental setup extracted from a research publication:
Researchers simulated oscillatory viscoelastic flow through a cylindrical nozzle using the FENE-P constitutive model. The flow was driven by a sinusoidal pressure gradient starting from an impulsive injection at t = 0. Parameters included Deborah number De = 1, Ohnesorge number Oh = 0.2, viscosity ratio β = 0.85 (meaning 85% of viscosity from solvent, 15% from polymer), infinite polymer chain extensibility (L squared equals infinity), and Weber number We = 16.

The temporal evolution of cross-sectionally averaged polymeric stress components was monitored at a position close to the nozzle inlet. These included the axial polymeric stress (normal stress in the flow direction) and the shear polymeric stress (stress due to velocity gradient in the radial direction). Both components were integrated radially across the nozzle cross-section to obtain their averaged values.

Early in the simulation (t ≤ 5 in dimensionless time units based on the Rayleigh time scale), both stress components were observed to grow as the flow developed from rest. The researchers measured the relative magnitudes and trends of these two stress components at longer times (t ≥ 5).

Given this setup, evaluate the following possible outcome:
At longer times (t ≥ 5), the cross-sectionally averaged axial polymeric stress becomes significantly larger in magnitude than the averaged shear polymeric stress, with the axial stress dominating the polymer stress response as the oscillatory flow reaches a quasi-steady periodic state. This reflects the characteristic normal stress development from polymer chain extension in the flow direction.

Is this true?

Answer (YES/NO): YES